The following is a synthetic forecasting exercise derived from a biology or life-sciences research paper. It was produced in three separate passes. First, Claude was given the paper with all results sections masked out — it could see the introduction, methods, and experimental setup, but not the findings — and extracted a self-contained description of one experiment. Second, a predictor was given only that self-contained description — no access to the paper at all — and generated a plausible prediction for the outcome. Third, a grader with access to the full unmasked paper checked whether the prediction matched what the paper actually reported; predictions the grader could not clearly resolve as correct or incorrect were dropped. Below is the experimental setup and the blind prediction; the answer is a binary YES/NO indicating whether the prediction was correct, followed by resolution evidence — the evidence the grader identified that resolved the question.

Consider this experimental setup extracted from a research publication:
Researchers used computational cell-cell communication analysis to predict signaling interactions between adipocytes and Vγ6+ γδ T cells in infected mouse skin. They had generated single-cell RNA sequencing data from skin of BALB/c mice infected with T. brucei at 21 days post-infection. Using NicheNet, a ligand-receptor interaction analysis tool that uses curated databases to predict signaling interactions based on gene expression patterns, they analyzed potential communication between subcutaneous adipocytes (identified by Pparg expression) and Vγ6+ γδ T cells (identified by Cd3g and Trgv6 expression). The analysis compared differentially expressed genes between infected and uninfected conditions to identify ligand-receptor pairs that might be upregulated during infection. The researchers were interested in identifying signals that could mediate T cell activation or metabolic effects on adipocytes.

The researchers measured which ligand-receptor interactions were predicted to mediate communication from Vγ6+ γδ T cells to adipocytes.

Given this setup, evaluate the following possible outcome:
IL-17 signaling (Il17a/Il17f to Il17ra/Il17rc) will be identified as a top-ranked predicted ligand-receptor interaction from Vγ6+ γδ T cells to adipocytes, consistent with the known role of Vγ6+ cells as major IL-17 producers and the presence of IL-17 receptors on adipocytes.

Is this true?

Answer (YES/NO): NO